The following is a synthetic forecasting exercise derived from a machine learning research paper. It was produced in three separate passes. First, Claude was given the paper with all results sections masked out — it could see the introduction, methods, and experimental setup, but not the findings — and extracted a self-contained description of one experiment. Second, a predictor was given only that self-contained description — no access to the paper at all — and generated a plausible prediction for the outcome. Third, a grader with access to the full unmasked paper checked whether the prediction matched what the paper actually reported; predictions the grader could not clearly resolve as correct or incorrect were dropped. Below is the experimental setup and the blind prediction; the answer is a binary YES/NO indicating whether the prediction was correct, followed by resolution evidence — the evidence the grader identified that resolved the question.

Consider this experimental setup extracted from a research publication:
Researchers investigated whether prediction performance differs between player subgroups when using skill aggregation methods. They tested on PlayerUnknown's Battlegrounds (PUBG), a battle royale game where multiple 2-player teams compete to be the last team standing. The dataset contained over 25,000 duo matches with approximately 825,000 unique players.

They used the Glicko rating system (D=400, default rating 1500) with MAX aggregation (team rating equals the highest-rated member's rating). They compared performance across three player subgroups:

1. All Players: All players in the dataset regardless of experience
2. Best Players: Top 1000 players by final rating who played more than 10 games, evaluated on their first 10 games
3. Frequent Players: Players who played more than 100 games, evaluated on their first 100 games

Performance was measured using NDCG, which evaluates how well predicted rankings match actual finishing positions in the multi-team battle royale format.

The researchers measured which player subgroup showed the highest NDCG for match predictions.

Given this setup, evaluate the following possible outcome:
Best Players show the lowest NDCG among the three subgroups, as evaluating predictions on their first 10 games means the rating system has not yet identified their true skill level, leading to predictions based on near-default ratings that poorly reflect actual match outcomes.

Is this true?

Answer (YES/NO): NO